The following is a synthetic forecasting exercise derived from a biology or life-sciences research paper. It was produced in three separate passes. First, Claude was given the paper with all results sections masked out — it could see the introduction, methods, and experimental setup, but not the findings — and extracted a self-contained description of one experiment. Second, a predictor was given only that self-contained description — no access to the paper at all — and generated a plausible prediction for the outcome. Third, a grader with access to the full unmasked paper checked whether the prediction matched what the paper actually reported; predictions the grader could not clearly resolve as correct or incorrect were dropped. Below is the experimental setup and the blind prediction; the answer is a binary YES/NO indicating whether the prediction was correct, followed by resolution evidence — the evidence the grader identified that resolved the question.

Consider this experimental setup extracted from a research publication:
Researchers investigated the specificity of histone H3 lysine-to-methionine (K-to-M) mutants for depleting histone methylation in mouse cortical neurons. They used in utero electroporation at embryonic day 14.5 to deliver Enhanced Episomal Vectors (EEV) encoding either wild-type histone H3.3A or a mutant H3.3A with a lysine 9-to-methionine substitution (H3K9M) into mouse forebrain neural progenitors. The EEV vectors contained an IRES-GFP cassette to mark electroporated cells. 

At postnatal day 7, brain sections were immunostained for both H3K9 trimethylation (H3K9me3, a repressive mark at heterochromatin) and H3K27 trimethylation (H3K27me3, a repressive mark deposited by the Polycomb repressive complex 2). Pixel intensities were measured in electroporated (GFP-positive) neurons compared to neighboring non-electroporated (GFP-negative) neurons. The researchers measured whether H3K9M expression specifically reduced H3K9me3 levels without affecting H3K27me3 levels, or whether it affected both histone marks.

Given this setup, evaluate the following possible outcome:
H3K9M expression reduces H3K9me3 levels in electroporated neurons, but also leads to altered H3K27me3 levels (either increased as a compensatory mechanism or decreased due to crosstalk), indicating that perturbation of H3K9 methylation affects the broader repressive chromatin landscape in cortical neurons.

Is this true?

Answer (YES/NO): NO